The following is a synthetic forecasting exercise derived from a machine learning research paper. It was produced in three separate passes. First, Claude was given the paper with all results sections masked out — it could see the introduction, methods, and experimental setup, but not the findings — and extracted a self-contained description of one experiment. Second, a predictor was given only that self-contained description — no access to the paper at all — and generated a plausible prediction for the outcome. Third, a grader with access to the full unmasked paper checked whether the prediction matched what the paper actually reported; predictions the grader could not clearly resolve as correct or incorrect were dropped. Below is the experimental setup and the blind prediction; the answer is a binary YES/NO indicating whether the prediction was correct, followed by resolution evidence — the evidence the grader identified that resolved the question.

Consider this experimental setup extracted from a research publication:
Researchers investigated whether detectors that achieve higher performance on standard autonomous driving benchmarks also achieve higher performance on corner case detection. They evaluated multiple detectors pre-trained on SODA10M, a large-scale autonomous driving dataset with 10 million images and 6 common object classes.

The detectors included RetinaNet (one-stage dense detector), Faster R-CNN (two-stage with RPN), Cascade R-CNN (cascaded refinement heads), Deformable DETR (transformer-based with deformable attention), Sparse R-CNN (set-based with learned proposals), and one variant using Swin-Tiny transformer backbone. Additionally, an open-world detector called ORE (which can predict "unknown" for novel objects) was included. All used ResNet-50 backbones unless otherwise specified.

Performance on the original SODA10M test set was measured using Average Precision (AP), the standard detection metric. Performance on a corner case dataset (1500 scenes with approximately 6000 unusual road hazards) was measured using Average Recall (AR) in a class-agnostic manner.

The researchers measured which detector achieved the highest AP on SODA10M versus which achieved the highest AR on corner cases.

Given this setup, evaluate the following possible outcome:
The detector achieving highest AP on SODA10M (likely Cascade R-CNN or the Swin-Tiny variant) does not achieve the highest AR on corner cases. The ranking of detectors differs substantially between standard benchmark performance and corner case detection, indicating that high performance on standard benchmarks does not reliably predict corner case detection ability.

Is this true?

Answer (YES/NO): YES